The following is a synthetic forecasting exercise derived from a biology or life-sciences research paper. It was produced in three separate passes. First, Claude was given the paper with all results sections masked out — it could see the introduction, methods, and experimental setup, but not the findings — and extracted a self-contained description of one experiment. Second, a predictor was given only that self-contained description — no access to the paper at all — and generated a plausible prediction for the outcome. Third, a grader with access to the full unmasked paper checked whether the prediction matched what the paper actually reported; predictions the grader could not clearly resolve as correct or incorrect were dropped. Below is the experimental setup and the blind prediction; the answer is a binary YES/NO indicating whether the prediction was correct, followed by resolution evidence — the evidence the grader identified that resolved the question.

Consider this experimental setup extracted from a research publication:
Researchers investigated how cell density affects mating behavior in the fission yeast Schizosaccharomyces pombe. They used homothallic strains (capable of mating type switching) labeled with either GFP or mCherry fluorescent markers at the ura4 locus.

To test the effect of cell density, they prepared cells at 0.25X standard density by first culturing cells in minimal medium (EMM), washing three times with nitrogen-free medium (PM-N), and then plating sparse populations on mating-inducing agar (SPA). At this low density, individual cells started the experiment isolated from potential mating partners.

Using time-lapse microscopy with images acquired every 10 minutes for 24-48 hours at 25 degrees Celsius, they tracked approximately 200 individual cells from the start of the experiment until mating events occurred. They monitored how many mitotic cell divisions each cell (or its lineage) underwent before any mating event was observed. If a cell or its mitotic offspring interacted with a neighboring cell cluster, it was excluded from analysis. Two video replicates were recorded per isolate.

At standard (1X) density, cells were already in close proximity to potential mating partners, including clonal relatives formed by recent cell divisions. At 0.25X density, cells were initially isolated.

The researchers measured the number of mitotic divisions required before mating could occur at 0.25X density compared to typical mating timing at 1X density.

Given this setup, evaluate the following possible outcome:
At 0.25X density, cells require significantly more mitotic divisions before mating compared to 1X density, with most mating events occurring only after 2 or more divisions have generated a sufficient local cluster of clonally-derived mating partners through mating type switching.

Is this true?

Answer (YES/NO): NO